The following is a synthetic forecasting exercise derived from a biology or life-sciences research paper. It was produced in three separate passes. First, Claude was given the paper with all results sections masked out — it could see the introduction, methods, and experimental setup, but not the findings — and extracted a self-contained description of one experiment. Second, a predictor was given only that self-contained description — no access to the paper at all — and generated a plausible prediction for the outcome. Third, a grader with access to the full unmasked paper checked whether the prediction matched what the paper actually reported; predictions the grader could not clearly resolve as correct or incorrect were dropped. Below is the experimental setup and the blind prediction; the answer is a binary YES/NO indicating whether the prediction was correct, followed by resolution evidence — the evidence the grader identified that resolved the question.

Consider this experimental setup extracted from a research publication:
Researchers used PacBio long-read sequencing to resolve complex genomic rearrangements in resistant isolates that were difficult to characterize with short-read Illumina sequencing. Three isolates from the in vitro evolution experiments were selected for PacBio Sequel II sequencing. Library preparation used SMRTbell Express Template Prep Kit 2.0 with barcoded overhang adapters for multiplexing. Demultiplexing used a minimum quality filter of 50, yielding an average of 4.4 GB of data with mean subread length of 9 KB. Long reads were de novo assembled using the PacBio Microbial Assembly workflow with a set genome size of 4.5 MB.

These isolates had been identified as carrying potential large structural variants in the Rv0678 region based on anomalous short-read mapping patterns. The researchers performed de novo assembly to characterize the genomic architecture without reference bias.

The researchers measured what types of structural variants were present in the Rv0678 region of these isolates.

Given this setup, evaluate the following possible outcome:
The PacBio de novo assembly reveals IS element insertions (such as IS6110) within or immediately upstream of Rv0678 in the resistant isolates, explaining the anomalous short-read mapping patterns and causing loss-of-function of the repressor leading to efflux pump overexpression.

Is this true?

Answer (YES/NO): NO